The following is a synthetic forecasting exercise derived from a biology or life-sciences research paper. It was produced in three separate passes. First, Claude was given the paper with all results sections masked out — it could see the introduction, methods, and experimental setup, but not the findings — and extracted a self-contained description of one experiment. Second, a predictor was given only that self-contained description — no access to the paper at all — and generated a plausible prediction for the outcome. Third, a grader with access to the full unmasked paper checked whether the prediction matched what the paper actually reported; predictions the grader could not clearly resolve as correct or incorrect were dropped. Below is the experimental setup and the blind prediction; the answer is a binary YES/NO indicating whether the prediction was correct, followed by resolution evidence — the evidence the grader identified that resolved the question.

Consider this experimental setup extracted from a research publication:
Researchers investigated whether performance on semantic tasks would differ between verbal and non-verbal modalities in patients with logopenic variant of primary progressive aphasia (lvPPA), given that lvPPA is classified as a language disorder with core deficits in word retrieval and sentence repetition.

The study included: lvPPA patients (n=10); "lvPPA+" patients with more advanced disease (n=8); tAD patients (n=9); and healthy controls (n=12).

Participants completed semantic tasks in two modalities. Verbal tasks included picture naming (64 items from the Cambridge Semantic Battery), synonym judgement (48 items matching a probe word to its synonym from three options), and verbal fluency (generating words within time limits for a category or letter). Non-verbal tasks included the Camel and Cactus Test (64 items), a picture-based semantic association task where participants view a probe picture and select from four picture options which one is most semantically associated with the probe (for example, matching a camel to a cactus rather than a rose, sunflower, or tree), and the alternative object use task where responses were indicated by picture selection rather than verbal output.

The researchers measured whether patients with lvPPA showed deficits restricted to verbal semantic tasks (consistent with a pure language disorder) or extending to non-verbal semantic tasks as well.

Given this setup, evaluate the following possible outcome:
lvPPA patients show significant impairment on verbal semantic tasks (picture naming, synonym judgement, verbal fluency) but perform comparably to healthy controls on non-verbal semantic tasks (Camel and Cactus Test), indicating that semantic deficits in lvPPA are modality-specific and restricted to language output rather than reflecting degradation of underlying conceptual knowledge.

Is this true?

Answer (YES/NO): NO